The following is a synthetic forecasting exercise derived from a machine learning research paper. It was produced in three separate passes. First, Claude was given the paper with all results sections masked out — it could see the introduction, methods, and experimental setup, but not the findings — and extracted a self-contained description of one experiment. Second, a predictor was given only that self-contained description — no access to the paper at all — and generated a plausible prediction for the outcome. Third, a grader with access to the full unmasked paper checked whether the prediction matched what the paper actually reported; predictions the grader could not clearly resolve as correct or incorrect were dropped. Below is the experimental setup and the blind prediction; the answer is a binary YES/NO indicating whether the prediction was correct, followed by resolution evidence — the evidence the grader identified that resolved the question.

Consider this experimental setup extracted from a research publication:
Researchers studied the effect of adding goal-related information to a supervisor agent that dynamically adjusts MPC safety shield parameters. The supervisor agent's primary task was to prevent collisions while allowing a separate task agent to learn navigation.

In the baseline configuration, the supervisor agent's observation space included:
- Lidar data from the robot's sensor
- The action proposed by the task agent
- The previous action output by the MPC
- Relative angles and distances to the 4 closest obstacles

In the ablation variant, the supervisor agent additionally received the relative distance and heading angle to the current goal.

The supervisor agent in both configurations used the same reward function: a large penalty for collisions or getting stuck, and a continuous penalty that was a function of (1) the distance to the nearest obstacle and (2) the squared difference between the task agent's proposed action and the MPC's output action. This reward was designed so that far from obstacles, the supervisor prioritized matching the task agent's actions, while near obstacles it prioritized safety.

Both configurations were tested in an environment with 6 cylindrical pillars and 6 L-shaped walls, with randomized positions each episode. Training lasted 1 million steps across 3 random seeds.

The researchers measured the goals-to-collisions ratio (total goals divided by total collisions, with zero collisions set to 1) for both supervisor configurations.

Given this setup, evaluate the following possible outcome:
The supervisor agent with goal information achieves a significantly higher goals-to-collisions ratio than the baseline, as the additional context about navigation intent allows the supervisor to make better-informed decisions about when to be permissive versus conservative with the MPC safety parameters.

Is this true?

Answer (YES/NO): NO